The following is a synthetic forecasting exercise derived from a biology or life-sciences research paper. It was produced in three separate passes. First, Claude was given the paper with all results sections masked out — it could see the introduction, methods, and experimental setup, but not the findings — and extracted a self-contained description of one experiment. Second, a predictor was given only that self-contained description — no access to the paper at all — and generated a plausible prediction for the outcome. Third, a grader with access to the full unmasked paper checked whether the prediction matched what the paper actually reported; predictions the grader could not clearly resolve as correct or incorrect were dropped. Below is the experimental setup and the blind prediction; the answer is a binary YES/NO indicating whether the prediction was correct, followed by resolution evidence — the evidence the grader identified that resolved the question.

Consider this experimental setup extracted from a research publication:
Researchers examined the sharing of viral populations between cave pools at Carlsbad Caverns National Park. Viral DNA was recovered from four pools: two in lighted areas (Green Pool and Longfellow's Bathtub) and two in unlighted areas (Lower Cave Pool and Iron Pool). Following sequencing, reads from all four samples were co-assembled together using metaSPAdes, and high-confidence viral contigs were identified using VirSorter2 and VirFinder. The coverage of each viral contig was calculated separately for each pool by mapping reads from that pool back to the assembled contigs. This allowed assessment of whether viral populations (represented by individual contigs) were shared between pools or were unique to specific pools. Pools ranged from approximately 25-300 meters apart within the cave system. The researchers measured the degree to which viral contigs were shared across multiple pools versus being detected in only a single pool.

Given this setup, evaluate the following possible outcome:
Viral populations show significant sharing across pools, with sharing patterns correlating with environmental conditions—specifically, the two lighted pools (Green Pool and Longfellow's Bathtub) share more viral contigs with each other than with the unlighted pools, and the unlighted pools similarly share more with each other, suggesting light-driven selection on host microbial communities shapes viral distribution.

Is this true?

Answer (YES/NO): NO